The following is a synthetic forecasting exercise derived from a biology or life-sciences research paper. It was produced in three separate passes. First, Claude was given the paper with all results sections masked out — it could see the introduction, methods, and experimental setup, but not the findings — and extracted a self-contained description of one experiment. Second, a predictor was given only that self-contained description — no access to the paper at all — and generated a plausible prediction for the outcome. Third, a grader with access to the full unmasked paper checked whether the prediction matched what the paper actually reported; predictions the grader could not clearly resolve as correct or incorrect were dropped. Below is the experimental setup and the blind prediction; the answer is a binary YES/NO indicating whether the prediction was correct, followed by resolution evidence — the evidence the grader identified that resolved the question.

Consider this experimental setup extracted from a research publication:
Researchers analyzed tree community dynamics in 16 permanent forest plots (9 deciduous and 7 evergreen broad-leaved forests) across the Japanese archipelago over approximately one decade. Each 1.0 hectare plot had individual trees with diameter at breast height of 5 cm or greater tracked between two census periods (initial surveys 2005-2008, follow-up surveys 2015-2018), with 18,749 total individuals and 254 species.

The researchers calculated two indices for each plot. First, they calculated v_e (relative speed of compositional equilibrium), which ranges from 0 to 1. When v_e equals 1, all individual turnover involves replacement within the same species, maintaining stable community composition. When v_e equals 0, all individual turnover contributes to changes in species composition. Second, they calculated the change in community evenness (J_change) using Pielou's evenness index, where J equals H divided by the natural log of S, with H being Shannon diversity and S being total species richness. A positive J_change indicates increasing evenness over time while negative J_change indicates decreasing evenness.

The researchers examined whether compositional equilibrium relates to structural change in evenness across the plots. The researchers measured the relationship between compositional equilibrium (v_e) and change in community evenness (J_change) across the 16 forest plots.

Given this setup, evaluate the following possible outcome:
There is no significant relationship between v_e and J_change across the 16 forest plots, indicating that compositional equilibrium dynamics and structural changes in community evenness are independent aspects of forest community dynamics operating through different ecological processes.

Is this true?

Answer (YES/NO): NO